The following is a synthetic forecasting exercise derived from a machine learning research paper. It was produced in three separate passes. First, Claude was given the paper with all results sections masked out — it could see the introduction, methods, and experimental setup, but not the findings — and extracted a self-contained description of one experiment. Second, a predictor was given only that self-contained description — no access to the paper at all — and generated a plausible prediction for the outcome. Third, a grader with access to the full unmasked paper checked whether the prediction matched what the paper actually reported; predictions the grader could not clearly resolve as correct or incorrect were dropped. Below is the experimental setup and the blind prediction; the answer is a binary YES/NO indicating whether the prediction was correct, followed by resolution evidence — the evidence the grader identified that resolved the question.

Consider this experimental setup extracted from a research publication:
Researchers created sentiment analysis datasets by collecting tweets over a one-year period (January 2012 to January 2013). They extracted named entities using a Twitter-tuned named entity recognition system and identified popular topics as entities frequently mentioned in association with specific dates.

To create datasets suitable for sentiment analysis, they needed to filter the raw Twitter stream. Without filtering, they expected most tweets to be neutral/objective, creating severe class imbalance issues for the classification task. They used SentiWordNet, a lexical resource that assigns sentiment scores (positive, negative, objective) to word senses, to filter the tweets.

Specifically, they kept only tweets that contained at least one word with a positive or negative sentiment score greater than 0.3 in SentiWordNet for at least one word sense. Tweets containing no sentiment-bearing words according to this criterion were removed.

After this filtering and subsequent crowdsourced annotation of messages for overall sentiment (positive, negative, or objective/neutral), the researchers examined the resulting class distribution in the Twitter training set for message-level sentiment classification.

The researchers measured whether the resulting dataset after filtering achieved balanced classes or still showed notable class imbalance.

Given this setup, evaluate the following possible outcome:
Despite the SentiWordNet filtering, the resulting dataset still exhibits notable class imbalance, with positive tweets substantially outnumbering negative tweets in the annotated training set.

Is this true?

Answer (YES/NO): YES